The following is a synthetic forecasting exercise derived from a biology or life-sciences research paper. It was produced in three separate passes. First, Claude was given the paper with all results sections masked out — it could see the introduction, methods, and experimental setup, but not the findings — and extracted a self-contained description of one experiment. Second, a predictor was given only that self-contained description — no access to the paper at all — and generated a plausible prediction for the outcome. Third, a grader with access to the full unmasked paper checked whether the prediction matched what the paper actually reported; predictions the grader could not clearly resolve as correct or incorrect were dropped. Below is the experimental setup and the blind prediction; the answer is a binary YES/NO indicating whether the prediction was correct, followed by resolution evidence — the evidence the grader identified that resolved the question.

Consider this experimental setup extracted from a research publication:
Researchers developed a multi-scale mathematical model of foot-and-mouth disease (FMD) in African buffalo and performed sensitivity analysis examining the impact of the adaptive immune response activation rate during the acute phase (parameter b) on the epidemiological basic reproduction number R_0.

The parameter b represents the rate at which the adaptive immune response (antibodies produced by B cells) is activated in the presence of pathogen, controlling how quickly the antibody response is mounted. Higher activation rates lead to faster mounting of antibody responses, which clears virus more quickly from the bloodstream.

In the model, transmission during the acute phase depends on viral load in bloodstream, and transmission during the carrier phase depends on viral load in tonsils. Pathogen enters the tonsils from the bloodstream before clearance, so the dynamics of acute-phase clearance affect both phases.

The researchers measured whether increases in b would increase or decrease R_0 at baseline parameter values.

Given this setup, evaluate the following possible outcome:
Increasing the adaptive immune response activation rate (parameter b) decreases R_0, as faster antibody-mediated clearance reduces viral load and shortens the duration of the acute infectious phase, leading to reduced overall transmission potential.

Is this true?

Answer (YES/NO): YES